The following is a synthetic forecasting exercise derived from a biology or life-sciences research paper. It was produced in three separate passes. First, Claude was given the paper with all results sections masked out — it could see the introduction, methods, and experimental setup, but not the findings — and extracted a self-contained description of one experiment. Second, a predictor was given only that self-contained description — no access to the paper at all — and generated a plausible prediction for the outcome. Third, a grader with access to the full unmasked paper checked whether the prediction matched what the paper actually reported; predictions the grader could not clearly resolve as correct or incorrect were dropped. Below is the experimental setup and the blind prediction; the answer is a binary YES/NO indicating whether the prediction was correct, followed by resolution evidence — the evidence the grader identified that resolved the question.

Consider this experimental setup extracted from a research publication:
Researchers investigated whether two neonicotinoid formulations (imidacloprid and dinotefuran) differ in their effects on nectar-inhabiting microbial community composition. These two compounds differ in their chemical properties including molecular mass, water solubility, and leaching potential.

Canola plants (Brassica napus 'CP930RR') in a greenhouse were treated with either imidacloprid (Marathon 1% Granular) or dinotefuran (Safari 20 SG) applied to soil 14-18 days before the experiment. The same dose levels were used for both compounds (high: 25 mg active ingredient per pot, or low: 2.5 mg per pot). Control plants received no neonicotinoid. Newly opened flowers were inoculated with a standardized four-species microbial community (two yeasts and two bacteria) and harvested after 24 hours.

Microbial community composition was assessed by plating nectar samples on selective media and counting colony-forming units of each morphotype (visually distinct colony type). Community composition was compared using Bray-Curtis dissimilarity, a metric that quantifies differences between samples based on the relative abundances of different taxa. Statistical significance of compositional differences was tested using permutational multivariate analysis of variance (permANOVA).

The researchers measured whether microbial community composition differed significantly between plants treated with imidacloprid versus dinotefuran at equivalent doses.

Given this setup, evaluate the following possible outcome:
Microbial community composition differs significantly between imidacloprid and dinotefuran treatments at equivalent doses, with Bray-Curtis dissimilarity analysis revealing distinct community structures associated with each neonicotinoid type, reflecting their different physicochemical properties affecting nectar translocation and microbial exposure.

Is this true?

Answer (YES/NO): NO